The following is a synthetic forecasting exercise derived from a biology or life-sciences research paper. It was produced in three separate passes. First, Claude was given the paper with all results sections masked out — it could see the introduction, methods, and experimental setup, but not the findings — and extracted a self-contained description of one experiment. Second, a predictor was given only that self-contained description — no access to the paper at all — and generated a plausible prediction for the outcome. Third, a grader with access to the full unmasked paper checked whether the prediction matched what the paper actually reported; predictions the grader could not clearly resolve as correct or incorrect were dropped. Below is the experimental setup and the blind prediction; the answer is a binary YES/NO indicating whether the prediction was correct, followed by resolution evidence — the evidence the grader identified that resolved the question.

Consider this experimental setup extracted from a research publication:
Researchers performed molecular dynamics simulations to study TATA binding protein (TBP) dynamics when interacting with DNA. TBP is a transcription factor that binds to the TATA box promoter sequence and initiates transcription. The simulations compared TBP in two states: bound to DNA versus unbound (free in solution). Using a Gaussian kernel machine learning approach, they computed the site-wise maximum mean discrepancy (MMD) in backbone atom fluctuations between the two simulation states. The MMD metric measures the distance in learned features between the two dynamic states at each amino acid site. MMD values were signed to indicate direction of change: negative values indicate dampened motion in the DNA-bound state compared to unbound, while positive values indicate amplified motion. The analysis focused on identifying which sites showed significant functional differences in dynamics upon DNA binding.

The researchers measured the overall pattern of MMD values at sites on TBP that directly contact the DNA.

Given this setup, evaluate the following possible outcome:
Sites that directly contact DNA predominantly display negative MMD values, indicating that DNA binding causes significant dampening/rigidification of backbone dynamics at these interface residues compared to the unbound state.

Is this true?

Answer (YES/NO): YES